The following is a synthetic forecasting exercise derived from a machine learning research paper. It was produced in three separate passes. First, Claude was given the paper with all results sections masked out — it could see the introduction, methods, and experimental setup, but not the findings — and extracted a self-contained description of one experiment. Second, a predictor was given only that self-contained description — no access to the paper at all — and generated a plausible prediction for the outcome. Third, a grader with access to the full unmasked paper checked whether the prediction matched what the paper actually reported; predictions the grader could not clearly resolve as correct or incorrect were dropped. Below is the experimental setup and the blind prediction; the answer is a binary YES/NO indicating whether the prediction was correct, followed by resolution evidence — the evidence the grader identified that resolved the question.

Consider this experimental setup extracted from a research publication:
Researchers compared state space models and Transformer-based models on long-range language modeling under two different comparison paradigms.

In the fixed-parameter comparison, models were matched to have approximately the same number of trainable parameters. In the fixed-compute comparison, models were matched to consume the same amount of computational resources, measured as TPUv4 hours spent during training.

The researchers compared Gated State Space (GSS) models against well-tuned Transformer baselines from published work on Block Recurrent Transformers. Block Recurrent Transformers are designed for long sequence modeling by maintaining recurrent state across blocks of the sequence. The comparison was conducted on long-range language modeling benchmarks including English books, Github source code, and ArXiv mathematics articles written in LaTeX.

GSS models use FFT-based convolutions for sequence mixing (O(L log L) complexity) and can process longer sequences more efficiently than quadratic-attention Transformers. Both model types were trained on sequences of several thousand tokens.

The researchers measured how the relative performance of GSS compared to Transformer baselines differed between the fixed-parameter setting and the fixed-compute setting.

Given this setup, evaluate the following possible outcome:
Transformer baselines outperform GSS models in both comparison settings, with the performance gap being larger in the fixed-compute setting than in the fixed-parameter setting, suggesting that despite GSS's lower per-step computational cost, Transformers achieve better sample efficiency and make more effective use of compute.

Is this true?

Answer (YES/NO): NO